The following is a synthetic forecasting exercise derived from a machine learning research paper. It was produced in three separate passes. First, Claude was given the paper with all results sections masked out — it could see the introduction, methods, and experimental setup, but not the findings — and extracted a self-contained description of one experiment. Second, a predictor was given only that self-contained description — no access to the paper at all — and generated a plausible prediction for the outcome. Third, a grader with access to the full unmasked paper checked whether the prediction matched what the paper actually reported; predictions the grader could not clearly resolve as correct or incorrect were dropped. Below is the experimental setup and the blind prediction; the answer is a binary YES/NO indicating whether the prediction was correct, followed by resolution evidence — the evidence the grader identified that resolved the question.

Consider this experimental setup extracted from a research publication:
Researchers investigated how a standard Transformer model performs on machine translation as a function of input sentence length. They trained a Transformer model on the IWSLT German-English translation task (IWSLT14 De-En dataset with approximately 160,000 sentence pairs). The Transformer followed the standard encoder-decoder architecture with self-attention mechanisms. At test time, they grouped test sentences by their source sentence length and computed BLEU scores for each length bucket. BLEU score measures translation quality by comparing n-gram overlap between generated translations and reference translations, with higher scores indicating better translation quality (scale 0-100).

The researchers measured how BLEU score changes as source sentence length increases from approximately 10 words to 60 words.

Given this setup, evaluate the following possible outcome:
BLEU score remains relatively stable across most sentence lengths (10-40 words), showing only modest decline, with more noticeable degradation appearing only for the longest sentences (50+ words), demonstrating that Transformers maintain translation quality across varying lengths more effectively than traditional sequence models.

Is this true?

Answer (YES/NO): NO